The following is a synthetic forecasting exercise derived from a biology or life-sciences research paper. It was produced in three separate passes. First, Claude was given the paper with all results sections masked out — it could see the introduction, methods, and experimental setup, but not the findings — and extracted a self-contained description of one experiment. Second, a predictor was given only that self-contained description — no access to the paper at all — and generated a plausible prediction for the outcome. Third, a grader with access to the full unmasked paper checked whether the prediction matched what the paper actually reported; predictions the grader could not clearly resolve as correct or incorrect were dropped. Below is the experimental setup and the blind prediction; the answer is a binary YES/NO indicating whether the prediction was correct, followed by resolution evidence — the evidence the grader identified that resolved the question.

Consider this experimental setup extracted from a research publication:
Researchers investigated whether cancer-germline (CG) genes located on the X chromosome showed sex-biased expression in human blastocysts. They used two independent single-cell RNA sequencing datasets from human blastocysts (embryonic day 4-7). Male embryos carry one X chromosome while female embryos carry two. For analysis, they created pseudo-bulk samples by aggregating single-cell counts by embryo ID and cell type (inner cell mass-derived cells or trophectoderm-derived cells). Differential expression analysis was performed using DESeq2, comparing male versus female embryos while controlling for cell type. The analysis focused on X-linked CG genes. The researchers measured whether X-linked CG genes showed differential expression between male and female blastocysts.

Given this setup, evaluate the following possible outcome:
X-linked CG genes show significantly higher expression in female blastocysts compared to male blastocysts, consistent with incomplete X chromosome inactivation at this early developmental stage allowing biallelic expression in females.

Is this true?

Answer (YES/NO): NO